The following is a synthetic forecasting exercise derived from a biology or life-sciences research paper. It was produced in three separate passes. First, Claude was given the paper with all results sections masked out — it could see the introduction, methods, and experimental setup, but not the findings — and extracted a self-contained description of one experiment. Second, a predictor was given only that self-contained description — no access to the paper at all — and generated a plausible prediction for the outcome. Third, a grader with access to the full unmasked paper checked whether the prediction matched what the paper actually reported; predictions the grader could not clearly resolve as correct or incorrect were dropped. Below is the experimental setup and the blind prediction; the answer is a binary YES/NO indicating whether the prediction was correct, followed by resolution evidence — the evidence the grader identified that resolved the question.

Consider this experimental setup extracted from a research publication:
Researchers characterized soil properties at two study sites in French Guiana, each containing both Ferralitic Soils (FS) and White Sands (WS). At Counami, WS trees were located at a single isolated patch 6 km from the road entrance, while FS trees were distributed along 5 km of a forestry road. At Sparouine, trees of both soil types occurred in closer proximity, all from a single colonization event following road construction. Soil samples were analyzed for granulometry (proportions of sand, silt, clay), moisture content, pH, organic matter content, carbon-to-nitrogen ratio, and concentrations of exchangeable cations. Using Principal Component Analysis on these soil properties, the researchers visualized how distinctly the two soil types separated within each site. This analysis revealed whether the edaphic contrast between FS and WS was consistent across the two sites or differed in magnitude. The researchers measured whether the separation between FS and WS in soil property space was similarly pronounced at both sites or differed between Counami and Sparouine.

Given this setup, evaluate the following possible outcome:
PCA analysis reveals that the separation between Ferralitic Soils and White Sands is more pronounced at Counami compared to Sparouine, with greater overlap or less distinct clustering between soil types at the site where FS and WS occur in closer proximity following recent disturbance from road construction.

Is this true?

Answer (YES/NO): YES